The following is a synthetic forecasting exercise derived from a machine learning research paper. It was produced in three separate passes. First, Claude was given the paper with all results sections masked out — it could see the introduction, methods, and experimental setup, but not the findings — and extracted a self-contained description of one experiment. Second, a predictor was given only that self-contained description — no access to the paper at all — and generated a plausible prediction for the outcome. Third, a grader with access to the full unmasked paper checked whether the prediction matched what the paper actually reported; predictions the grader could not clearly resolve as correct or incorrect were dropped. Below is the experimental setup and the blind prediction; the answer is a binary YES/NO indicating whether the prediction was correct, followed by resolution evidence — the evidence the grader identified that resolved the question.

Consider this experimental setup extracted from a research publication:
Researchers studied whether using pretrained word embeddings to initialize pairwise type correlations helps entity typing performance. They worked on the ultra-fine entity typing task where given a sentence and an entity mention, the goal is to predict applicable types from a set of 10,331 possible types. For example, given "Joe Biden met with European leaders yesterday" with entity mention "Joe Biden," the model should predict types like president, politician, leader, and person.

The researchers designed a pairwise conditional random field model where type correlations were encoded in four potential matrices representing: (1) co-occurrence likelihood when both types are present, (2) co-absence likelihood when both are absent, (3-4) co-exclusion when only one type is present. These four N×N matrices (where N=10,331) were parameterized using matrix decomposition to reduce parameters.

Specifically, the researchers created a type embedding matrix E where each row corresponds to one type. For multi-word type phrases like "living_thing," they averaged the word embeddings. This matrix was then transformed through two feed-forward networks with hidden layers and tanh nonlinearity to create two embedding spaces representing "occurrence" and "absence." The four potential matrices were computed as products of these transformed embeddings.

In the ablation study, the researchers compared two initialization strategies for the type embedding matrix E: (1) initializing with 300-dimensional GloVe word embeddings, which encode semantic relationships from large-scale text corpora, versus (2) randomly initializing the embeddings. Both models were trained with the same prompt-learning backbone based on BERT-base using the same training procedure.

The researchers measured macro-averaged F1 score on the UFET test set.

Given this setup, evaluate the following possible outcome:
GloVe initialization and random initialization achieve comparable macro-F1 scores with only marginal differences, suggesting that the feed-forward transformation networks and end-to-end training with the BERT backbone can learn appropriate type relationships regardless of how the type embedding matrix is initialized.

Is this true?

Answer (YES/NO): NO